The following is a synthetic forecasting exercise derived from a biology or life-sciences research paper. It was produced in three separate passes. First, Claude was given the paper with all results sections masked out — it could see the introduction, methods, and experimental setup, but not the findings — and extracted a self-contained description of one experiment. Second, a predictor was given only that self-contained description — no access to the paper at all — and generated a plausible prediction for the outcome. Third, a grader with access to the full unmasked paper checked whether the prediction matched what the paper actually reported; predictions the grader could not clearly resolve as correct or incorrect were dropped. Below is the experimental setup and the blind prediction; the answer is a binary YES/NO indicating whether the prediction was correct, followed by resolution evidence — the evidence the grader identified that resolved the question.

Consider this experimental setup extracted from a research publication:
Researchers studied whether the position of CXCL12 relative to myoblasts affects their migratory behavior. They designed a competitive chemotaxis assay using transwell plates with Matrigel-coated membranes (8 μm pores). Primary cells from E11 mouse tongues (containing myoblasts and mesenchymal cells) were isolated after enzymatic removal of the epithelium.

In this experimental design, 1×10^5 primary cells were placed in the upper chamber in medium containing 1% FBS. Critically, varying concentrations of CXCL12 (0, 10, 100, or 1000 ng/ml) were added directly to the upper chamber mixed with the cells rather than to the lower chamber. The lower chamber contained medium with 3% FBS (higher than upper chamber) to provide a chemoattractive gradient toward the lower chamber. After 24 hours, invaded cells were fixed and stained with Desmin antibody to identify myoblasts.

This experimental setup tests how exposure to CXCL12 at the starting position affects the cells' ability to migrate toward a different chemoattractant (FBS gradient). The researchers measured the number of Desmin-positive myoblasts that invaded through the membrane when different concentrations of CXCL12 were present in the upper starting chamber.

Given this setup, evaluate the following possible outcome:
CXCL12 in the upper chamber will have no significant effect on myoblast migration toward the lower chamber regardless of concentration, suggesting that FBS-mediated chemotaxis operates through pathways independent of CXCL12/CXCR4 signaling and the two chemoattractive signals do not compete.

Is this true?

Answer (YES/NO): NO